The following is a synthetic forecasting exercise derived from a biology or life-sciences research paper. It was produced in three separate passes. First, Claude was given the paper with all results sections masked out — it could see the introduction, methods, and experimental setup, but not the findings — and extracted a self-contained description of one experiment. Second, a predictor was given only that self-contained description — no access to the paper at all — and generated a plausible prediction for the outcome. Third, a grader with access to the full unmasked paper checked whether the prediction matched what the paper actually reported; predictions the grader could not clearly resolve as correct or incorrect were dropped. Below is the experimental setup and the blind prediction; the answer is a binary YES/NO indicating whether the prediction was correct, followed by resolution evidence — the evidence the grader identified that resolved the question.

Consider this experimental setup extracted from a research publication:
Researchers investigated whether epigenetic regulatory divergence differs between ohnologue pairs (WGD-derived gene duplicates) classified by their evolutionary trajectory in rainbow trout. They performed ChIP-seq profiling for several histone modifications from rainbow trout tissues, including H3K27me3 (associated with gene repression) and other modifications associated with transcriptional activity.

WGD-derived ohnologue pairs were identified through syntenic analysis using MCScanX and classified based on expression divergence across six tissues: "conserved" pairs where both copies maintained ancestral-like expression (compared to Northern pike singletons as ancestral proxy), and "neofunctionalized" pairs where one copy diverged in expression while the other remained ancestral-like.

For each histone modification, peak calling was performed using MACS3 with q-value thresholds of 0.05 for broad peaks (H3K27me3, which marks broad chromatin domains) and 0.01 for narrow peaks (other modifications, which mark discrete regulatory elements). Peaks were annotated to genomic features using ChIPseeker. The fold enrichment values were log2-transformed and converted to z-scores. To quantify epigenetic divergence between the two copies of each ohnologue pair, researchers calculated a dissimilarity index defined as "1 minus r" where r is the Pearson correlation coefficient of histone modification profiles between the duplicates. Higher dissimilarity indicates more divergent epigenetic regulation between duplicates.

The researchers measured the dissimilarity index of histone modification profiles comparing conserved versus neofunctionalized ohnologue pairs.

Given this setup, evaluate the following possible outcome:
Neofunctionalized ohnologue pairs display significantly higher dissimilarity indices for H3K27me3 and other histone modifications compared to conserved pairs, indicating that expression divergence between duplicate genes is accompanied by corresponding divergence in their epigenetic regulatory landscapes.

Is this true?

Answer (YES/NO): NO